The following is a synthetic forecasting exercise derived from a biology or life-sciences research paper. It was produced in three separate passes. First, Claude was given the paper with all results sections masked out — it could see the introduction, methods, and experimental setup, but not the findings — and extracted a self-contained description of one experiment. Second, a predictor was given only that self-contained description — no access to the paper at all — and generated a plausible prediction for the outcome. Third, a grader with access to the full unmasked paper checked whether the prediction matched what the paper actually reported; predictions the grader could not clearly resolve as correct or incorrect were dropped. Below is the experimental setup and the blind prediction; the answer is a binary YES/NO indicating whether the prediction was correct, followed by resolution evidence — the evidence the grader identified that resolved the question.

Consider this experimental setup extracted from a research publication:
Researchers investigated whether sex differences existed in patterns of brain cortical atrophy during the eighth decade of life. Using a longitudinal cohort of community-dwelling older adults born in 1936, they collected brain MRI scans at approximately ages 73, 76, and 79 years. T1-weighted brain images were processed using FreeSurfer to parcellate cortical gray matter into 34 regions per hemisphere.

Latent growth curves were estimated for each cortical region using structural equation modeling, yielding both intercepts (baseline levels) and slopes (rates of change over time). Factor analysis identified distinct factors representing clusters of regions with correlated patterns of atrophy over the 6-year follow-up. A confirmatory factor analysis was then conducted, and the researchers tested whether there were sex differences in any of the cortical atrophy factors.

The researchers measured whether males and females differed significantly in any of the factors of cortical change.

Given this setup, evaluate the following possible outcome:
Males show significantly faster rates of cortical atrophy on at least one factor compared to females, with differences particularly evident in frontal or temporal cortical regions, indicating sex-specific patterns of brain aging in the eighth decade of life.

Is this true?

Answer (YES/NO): NO